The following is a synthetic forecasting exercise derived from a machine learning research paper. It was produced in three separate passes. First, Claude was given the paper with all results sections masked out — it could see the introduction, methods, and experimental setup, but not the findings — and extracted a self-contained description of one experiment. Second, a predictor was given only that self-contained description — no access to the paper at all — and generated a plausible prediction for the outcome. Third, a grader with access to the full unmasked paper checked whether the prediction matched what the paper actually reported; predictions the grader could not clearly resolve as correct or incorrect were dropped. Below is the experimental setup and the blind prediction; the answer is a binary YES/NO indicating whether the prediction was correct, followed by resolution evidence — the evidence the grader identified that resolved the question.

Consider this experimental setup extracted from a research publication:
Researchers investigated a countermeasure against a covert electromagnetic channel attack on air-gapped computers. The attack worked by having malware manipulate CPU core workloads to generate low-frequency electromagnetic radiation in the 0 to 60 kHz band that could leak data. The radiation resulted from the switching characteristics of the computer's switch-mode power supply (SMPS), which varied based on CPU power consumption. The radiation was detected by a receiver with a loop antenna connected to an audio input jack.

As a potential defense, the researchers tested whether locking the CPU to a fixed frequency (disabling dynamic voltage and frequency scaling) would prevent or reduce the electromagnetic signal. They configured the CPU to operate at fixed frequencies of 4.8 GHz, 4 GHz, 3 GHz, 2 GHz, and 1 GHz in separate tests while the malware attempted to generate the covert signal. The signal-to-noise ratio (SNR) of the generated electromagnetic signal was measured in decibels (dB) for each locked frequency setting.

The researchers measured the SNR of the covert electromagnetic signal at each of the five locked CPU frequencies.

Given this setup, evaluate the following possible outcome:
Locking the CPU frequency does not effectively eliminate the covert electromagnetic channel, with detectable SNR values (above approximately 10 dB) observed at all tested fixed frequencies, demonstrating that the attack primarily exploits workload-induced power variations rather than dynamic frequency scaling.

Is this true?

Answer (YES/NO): YES